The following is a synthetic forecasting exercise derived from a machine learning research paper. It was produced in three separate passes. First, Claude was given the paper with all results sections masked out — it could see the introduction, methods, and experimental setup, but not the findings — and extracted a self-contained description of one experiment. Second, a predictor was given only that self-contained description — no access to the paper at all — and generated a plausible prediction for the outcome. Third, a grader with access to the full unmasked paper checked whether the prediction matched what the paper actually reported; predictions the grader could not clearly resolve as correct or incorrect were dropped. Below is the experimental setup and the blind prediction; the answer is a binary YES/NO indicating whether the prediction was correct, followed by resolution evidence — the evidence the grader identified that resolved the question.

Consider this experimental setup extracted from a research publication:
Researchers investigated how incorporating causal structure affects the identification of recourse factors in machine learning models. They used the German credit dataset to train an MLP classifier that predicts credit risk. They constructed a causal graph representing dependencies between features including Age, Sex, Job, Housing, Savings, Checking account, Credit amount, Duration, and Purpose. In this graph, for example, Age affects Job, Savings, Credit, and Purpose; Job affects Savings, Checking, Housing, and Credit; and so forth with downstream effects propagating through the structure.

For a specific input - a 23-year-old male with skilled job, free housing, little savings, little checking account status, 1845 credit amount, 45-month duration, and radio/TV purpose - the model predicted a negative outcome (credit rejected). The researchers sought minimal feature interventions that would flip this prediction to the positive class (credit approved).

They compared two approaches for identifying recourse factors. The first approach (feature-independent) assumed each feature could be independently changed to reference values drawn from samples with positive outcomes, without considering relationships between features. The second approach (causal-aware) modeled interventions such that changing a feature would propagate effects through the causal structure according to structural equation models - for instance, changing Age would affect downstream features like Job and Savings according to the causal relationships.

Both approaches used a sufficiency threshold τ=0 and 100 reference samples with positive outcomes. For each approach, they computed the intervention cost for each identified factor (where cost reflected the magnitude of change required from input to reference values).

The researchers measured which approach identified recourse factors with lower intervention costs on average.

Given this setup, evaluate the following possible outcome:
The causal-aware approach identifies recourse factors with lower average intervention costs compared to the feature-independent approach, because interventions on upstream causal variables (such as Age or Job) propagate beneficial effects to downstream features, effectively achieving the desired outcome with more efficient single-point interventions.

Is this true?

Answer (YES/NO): YES